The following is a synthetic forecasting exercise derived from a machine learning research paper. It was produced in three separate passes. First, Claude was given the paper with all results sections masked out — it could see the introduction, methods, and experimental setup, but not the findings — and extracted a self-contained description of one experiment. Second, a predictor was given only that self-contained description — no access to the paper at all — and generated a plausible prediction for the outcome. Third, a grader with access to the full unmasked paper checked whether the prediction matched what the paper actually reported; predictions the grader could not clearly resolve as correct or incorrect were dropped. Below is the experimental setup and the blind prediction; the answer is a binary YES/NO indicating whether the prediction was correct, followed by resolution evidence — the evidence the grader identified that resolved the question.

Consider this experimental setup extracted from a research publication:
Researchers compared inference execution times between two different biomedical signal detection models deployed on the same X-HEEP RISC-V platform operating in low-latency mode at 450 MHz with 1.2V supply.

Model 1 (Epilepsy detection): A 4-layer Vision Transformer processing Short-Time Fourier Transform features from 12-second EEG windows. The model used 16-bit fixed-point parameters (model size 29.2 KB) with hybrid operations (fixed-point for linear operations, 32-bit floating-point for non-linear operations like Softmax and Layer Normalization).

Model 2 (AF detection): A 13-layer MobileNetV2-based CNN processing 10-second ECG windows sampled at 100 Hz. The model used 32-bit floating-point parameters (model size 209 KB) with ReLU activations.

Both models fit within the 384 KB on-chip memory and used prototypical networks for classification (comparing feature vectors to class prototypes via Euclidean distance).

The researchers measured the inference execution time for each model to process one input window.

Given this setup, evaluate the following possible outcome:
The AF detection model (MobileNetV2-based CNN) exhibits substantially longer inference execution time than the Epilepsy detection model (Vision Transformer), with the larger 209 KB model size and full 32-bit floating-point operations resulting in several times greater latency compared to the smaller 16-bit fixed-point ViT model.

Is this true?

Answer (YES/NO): NO